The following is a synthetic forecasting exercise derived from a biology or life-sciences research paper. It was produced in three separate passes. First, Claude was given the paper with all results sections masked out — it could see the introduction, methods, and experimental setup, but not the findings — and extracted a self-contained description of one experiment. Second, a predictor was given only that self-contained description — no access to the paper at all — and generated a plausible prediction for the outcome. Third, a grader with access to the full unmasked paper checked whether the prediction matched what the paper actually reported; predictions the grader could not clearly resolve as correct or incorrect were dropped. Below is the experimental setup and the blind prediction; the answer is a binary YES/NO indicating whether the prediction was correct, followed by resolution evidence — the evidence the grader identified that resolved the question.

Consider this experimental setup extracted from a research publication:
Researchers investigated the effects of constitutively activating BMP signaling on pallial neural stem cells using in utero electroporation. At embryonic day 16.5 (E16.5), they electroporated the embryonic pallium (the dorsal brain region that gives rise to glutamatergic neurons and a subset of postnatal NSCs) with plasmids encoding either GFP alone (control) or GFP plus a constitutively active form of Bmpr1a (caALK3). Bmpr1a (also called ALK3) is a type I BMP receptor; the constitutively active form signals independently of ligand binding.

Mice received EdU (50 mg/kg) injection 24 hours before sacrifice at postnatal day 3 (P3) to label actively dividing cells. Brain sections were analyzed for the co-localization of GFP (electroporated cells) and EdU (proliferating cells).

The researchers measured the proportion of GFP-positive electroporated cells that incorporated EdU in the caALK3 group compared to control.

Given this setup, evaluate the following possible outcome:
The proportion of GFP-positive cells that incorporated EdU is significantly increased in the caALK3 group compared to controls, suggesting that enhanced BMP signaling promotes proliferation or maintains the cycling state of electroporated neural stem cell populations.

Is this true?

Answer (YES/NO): NO